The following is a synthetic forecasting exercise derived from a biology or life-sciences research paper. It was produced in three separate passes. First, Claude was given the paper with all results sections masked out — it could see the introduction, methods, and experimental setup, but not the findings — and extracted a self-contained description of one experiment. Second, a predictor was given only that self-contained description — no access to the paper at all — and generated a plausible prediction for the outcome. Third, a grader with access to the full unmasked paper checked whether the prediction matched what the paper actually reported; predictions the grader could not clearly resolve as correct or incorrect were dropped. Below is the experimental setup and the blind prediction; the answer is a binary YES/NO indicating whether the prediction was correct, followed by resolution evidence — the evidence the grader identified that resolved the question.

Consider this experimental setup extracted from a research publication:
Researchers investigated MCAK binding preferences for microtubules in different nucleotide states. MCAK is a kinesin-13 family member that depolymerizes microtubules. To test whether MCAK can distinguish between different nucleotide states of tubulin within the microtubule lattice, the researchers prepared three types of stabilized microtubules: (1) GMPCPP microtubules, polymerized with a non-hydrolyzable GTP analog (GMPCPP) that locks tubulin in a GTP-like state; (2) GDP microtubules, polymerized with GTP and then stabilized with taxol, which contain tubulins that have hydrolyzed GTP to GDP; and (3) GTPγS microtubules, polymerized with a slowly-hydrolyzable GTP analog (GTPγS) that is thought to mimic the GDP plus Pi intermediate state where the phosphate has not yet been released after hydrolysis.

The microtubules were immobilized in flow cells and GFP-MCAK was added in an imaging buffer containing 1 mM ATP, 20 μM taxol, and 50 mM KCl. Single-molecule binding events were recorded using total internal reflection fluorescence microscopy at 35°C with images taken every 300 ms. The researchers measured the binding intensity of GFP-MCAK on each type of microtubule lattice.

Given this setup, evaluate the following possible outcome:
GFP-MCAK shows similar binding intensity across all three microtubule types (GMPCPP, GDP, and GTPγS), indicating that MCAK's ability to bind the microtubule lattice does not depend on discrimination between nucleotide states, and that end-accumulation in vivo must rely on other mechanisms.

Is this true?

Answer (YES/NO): NO